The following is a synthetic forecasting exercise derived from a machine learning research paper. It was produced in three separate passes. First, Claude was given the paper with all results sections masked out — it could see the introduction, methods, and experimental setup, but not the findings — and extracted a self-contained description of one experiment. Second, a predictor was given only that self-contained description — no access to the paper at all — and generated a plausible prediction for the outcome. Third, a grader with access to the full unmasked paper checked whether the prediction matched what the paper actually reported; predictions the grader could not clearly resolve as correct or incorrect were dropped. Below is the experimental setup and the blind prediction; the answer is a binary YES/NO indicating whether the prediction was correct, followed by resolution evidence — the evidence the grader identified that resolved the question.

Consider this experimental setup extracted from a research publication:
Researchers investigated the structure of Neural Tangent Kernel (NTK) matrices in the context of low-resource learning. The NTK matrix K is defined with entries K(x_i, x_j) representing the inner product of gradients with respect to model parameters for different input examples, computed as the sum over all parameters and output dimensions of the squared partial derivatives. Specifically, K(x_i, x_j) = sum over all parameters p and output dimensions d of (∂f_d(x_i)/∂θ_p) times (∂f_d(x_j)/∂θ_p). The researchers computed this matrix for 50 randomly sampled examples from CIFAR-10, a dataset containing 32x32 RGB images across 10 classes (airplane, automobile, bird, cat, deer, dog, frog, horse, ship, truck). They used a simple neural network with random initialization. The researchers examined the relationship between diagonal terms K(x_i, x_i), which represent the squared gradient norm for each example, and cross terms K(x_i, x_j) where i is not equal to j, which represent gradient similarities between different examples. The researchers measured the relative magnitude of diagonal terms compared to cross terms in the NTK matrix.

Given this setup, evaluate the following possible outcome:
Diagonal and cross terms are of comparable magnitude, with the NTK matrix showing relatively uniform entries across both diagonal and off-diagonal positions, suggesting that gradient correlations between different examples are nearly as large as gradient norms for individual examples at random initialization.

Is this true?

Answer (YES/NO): NO